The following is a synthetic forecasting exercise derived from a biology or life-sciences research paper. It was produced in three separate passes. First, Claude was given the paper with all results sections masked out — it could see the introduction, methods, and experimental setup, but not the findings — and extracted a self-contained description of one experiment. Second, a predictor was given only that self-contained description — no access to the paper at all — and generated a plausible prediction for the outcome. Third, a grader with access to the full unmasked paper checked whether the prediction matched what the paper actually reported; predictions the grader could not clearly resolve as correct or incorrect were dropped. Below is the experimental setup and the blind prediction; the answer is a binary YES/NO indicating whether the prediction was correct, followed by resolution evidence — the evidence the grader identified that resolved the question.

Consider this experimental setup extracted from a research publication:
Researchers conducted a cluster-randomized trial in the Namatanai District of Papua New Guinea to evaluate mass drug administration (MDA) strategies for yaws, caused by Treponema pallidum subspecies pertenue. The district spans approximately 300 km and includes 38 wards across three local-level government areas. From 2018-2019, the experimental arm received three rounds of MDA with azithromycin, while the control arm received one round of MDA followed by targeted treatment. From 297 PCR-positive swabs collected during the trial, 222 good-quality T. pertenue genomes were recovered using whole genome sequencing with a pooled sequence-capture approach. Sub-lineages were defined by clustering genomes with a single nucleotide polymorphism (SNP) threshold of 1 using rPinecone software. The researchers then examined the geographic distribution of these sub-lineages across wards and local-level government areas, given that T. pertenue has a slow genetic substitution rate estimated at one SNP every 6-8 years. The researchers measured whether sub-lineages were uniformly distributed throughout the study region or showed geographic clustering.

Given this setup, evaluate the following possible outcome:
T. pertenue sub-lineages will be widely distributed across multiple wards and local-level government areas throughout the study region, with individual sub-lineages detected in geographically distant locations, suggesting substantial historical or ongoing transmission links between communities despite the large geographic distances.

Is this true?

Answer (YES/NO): NO